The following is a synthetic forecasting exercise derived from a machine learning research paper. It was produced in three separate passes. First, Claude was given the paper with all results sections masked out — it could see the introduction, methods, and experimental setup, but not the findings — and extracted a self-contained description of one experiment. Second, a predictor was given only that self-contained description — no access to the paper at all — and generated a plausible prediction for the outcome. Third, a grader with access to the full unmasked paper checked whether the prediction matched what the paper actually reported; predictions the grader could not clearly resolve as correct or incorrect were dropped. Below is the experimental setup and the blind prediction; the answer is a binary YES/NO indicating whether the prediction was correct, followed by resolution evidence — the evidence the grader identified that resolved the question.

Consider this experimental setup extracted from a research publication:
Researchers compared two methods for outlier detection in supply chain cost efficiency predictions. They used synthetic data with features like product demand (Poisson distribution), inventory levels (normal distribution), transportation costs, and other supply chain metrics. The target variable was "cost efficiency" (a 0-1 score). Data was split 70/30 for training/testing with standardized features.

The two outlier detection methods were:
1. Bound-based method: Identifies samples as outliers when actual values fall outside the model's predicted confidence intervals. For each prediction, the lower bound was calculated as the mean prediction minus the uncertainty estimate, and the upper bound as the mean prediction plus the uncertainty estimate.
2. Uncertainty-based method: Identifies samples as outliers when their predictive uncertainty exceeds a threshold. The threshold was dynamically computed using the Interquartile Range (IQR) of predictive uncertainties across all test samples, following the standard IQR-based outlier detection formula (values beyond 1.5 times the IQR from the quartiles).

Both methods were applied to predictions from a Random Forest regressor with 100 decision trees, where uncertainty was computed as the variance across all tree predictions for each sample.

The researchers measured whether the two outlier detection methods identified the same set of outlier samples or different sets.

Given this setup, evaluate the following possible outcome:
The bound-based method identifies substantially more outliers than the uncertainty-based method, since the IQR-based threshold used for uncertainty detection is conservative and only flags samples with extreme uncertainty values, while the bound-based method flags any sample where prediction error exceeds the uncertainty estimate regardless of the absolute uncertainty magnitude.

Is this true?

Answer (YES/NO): YES